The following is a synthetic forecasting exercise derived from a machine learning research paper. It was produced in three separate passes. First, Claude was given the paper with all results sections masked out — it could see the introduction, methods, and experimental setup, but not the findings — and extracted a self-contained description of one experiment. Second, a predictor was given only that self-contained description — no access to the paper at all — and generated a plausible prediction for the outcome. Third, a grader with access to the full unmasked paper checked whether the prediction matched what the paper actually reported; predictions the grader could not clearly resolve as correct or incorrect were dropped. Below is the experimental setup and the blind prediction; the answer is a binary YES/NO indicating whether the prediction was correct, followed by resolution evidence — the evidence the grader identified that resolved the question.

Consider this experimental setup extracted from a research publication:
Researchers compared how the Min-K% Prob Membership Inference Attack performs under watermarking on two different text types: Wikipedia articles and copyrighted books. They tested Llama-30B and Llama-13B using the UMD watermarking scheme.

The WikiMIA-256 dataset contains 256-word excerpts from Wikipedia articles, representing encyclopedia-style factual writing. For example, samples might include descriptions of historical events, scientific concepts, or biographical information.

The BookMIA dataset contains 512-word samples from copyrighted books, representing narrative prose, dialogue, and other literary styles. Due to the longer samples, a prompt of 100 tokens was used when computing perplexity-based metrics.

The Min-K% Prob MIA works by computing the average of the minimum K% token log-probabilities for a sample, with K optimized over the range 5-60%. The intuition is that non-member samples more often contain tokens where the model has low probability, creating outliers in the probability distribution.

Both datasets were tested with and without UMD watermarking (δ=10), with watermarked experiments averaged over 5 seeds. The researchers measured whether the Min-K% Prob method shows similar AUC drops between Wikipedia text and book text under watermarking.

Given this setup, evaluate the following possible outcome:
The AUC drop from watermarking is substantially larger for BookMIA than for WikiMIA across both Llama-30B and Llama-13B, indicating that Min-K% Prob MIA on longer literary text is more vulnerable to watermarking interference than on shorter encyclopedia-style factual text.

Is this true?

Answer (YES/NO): NO